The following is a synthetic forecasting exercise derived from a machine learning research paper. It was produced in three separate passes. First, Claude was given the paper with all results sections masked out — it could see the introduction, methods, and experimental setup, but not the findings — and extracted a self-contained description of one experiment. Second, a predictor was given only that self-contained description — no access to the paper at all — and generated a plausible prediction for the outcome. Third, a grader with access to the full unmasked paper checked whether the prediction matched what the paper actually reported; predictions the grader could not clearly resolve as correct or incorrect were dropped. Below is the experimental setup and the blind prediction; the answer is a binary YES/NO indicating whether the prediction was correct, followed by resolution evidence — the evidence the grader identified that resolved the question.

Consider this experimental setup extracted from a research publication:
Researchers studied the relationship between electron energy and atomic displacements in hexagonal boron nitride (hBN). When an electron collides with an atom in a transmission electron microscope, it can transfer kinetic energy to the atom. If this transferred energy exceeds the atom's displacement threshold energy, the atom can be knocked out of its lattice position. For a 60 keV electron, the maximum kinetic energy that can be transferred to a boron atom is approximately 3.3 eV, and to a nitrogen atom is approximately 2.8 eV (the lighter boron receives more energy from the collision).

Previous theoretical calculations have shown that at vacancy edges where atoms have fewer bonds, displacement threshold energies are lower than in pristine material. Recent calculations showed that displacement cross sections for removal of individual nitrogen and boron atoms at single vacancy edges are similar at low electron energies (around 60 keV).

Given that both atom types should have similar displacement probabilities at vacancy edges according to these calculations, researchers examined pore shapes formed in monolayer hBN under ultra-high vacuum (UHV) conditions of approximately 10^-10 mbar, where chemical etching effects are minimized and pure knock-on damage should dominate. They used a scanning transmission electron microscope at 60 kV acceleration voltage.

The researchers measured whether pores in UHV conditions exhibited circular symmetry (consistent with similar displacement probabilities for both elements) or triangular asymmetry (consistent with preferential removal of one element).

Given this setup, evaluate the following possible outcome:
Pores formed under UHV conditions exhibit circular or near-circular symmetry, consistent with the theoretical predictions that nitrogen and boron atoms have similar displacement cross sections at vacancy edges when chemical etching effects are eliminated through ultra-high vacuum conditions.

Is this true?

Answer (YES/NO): YES